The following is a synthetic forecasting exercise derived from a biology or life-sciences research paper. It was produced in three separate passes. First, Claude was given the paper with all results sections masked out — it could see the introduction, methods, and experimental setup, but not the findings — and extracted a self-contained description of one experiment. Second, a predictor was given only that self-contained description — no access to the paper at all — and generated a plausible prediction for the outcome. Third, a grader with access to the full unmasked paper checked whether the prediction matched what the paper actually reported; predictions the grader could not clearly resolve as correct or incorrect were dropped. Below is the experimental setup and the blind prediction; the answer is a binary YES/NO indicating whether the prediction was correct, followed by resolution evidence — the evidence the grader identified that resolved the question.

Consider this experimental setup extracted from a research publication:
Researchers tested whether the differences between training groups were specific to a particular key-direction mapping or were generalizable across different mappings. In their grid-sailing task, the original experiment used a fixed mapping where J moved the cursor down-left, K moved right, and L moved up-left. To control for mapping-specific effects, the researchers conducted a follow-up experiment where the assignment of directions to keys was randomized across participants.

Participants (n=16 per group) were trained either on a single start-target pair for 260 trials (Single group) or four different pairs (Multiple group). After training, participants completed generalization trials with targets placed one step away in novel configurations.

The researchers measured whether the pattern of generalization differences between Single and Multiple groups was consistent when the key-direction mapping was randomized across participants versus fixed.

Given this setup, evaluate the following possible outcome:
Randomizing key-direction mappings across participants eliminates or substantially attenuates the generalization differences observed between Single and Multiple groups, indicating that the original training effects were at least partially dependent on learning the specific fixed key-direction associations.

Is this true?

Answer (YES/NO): NO